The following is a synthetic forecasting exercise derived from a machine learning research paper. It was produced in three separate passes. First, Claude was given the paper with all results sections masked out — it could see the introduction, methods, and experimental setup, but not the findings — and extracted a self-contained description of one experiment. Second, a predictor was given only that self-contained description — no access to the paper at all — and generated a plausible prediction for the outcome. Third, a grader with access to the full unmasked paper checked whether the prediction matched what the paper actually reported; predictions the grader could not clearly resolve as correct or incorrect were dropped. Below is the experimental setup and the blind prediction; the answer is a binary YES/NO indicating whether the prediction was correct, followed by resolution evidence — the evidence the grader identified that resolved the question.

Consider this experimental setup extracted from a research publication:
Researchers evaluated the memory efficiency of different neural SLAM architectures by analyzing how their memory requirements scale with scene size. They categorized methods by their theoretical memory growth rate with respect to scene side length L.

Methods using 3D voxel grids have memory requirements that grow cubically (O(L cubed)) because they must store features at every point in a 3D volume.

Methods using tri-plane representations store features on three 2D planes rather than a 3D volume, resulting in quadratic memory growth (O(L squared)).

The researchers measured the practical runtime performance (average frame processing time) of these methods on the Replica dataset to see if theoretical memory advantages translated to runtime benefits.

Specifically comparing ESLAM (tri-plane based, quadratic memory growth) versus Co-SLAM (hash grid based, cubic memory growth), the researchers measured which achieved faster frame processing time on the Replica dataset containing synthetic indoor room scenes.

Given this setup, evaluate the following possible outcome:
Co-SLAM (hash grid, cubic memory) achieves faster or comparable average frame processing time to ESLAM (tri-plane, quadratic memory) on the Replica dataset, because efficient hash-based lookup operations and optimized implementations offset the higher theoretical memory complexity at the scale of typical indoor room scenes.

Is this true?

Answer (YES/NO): YES